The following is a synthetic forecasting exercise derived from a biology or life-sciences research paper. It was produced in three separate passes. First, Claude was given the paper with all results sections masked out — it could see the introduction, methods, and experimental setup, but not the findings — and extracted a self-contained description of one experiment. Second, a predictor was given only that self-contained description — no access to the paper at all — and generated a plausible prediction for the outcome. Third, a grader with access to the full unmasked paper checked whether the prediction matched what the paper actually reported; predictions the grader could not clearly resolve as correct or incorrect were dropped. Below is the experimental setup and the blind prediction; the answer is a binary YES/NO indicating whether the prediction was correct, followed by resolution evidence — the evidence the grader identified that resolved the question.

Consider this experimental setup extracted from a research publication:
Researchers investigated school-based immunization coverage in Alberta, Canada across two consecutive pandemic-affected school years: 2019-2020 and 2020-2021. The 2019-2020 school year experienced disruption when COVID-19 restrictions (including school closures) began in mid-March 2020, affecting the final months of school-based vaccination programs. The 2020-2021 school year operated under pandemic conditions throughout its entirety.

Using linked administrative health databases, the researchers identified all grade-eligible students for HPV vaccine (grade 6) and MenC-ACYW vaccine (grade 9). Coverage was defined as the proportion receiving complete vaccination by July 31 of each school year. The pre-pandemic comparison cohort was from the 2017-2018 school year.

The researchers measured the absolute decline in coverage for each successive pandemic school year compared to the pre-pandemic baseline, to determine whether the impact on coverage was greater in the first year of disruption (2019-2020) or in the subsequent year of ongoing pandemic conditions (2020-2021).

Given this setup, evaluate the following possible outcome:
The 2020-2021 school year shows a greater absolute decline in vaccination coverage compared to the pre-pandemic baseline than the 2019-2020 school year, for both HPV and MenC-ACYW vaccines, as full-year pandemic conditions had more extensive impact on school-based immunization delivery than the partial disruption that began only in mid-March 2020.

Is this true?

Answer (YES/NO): NO